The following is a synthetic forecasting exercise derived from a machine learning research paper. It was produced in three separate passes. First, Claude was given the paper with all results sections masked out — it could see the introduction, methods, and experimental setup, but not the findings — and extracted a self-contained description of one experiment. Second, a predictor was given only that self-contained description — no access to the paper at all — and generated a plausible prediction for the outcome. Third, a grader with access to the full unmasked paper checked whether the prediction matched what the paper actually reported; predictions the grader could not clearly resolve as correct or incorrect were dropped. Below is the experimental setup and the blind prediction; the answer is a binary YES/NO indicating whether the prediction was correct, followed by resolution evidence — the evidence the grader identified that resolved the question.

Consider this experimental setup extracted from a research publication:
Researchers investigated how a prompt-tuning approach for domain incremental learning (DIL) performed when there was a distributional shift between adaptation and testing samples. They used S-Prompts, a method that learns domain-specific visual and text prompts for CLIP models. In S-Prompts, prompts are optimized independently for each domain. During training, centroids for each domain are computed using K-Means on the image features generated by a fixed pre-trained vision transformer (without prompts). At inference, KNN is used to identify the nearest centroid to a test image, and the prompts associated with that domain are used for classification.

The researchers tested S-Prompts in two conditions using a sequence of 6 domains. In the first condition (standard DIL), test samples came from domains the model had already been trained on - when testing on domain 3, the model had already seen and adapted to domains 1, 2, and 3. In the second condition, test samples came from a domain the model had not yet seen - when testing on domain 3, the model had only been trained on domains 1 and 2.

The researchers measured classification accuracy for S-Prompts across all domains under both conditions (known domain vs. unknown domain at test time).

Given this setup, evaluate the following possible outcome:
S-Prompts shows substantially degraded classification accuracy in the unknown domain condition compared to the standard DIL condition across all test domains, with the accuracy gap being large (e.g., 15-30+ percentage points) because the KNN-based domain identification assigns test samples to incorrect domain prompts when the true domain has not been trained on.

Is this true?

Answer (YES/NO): NO